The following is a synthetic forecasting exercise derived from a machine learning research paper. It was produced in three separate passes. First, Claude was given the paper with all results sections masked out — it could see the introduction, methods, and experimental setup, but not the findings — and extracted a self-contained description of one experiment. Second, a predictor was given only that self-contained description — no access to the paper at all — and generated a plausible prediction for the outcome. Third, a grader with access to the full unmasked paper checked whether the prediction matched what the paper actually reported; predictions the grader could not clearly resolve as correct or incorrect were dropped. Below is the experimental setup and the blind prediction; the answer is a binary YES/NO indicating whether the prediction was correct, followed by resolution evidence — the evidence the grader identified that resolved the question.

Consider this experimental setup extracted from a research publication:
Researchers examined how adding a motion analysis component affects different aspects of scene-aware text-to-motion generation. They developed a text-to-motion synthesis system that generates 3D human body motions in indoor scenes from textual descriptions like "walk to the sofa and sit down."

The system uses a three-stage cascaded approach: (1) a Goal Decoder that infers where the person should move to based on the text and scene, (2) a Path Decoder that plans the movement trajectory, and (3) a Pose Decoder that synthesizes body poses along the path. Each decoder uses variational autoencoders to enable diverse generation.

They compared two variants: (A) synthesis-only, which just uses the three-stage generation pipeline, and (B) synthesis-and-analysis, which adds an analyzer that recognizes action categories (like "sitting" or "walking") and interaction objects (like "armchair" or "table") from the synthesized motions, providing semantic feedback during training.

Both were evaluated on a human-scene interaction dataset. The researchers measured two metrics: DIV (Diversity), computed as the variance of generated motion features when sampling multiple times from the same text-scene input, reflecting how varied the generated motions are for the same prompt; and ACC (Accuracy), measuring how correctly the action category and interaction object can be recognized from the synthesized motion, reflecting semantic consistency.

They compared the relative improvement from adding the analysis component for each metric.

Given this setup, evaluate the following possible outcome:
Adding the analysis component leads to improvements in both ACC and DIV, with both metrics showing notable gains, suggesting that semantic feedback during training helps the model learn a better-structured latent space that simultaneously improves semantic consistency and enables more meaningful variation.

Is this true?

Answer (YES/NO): NO